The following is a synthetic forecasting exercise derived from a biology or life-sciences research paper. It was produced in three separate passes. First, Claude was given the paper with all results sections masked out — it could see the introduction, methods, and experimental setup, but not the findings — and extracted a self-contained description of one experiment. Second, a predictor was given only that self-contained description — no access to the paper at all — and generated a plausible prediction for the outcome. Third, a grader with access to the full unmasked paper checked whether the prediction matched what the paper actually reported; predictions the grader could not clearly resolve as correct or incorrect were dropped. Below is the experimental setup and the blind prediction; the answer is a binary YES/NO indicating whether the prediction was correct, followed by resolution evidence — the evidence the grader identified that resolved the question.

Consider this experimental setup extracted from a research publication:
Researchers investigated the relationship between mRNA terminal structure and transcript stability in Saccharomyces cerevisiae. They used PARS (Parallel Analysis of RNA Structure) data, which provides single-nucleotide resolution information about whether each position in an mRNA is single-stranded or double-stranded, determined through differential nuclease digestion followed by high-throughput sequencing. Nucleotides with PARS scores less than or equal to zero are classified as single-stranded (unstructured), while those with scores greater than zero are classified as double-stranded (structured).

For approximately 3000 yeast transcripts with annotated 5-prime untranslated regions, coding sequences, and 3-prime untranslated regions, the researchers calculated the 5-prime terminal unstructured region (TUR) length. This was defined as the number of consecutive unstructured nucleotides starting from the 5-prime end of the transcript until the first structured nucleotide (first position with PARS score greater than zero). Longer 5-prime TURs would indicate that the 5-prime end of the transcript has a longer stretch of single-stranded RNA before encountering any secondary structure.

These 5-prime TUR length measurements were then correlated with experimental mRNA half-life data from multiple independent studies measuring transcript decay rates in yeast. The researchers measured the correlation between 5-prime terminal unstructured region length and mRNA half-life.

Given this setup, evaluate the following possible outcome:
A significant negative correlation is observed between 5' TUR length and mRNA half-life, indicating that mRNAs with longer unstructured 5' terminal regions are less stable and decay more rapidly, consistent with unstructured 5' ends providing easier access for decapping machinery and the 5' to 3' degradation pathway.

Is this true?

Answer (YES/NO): YES